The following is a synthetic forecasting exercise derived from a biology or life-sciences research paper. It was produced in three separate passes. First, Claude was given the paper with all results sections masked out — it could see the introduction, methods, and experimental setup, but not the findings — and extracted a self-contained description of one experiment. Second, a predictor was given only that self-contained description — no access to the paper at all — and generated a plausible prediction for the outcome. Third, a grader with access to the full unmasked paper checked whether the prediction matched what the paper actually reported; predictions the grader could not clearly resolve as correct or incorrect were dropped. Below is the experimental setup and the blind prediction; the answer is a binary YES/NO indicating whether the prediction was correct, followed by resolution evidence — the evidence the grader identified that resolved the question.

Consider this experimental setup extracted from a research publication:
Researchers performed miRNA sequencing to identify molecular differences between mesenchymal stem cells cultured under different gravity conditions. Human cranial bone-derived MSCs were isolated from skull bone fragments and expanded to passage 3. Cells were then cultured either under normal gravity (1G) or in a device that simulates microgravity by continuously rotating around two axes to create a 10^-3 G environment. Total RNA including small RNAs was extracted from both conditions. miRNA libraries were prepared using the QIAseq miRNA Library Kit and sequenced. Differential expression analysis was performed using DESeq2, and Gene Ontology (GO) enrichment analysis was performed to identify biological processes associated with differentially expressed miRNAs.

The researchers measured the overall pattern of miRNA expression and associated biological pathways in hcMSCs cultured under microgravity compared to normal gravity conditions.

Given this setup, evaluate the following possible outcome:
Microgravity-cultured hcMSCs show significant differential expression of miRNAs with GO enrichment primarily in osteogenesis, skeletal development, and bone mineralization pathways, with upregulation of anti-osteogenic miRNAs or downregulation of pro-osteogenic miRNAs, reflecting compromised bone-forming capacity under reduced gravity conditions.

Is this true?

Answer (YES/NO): NO